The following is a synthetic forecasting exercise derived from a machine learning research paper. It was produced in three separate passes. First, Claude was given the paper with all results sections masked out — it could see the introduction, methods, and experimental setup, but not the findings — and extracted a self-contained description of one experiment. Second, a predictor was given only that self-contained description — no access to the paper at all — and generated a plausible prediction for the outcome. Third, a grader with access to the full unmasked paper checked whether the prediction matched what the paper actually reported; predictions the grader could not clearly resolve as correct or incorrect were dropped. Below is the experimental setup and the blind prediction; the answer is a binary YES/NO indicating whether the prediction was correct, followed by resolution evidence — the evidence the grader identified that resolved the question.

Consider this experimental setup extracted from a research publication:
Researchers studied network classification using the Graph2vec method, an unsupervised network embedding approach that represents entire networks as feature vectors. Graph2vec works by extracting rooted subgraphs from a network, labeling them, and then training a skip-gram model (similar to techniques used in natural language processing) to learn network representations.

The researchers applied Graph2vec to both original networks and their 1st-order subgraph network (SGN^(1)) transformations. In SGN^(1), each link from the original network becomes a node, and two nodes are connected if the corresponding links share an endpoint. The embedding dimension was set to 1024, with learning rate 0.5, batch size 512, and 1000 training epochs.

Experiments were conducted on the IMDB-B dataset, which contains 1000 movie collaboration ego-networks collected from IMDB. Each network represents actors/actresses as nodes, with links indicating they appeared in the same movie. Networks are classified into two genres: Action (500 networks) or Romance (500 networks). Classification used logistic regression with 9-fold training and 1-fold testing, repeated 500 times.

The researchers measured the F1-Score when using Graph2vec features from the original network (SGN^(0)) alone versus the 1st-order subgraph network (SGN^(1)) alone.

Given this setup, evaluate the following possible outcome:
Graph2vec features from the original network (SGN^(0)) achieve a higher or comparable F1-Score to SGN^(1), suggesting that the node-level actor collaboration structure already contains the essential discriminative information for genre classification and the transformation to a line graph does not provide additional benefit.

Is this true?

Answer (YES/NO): YES